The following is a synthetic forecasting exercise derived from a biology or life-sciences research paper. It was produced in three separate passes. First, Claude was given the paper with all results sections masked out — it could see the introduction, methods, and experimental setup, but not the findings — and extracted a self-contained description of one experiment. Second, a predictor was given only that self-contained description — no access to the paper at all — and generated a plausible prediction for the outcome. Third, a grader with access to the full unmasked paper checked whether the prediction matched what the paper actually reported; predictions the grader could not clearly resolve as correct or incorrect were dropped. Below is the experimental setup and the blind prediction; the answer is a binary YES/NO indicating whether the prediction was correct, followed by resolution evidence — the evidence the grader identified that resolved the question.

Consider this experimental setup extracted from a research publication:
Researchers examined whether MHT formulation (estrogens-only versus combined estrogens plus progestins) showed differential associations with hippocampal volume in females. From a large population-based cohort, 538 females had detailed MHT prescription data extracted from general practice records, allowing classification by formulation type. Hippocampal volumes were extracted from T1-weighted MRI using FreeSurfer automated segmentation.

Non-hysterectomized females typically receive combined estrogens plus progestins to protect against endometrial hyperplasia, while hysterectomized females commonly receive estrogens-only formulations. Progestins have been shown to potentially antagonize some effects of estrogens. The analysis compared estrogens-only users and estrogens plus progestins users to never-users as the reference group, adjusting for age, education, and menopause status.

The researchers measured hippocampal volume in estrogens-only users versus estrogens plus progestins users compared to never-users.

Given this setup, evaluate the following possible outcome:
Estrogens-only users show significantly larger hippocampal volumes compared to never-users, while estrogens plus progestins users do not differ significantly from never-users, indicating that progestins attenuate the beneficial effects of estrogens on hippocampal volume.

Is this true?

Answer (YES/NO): NO